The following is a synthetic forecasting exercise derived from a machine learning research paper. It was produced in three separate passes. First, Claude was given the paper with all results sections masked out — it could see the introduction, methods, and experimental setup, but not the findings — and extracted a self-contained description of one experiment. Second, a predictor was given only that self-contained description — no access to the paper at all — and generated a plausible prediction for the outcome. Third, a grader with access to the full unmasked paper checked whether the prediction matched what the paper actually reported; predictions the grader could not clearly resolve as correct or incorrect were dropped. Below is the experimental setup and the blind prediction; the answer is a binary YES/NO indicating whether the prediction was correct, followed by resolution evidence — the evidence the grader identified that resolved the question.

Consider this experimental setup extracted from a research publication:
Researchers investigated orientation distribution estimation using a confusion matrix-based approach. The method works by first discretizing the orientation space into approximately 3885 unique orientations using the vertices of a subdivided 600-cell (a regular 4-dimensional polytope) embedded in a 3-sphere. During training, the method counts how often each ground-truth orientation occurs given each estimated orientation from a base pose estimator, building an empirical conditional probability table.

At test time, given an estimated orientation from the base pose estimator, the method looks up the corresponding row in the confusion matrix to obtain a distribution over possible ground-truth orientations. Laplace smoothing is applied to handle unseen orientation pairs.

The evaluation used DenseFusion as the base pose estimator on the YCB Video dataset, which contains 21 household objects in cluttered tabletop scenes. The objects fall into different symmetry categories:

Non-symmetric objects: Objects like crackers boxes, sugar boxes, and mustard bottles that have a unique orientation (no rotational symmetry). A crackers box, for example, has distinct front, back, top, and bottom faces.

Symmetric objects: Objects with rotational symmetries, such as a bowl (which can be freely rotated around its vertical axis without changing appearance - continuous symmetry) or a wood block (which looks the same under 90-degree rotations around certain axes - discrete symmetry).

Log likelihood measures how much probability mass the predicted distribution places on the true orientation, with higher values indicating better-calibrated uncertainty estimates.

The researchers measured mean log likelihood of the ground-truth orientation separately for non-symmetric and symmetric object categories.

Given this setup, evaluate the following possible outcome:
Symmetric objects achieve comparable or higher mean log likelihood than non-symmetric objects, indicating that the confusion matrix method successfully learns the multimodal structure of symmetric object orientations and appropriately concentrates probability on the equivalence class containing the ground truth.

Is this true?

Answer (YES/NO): NO